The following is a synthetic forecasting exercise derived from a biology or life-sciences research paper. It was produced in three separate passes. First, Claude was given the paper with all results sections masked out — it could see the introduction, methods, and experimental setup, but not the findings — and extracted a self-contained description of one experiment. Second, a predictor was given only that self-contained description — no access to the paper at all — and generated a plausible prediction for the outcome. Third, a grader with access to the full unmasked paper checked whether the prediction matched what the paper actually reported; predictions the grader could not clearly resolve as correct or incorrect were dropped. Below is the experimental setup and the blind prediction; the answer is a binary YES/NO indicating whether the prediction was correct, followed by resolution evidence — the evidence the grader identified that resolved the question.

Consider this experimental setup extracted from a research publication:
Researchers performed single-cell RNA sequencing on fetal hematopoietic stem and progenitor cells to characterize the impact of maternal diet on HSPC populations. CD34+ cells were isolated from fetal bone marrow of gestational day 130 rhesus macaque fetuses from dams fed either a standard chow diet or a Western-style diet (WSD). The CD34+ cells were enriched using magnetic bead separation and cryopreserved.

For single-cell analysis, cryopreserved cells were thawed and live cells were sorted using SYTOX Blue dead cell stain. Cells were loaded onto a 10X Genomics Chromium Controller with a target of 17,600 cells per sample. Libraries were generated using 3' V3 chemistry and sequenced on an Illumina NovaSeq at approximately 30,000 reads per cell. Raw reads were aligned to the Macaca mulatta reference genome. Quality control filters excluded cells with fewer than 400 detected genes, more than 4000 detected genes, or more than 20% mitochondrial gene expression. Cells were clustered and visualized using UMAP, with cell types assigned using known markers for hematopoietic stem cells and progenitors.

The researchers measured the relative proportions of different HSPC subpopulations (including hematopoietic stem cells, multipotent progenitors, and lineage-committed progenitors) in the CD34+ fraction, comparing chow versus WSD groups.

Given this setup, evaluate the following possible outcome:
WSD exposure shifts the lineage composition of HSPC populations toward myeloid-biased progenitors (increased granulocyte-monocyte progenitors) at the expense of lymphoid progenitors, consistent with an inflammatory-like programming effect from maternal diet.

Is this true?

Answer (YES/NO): NO